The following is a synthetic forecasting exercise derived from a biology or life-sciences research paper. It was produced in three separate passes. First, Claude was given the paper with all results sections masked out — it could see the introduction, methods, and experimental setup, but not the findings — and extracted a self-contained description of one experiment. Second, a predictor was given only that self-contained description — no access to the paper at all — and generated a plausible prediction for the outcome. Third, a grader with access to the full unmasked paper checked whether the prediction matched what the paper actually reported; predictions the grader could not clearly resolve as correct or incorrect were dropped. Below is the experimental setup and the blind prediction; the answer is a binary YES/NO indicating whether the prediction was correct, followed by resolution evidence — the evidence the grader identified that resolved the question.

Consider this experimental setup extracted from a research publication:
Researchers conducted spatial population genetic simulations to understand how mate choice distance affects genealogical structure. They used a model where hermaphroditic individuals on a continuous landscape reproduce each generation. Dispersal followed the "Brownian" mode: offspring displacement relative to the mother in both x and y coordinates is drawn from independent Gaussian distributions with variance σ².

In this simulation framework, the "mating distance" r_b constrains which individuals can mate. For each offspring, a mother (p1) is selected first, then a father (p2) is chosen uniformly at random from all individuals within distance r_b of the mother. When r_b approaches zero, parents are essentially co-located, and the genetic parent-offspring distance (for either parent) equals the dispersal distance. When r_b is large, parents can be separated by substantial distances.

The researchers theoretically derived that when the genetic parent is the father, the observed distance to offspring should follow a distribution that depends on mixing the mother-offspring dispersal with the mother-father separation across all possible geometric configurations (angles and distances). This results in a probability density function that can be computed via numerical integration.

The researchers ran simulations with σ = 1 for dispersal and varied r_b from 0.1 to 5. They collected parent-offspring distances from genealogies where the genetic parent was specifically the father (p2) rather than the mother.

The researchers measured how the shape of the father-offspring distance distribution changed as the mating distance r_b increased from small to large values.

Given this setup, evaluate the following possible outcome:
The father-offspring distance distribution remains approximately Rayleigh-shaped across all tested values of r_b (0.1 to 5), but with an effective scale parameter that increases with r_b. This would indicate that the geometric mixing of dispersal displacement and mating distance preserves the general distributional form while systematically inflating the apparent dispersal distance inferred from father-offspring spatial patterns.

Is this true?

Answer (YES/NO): NO